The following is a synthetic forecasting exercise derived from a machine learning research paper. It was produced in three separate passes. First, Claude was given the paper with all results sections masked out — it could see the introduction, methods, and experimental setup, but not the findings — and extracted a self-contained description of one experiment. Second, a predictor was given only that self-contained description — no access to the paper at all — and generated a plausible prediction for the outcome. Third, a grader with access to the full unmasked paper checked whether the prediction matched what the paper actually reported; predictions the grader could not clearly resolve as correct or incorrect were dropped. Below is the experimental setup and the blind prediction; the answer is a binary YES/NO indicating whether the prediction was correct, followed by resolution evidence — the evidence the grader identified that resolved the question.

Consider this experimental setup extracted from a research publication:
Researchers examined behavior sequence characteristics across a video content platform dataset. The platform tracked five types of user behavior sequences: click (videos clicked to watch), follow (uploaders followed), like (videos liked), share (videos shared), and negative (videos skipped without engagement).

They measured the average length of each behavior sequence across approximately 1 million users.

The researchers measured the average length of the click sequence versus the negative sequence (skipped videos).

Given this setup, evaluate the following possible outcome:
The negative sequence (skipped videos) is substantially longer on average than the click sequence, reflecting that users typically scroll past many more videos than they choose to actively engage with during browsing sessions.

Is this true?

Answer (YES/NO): NO